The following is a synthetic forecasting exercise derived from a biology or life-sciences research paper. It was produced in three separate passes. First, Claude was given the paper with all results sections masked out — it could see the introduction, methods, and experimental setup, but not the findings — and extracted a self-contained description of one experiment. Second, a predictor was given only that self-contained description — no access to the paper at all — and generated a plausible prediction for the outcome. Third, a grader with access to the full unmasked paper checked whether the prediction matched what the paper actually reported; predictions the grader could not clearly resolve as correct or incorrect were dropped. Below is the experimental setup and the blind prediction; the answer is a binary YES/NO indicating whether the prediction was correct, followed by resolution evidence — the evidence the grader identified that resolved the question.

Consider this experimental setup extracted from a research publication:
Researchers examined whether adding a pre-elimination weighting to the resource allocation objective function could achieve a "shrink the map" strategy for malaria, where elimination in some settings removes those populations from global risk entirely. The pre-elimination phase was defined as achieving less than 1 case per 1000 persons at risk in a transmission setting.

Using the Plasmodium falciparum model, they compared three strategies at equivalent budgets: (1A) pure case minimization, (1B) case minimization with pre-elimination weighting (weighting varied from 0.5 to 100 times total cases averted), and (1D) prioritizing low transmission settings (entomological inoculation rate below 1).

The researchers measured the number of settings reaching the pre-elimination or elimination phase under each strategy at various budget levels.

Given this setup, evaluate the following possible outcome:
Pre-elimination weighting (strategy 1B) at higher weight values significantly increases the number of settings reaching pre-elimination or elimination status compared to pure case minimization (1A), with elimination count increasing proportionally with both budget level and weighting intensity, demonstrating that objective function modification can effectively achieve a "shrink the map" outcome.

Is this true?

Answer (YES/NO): NO